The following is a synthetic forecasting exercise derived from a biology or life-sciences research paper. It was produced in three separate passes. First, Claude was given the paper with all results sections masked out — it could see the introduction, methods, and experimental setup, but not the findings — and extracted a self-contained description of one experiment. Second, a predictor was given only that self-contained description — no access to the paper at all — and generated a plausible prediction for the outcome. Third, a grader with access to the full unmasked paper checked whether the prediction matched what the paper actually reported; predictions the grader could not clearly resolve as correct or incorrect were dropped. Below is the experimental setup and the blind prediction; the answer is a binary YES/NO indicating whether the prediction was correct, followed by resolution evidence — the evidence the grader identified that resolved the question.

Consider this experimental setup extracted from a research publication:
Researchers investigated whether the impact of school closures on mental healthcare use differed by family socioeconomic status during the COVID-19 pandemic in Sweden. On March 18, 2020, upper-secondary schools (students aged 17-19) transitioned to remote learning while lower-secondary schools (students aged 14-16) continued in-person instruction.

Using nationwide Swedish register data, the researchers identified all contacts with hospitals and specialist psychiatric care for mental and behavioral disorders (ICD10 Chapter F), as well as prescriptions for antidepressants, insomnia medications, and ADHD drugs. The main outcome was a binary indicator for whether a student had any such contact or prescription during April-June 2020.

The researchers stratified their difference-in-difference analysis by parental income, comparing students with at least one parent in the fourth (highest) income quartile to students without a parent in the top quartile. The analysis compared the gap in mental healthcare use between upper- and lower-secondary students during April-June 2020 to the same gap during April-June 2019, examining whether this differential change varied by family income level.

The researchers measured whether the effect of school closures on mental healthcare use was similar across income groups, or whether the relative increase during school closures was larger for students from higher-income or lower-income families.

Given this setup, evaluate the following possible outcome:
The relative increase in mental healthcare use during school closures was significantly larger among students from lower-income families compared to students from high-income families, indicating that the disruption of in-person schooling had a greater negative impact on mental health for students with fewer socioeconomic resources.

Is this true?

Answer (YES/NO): NO